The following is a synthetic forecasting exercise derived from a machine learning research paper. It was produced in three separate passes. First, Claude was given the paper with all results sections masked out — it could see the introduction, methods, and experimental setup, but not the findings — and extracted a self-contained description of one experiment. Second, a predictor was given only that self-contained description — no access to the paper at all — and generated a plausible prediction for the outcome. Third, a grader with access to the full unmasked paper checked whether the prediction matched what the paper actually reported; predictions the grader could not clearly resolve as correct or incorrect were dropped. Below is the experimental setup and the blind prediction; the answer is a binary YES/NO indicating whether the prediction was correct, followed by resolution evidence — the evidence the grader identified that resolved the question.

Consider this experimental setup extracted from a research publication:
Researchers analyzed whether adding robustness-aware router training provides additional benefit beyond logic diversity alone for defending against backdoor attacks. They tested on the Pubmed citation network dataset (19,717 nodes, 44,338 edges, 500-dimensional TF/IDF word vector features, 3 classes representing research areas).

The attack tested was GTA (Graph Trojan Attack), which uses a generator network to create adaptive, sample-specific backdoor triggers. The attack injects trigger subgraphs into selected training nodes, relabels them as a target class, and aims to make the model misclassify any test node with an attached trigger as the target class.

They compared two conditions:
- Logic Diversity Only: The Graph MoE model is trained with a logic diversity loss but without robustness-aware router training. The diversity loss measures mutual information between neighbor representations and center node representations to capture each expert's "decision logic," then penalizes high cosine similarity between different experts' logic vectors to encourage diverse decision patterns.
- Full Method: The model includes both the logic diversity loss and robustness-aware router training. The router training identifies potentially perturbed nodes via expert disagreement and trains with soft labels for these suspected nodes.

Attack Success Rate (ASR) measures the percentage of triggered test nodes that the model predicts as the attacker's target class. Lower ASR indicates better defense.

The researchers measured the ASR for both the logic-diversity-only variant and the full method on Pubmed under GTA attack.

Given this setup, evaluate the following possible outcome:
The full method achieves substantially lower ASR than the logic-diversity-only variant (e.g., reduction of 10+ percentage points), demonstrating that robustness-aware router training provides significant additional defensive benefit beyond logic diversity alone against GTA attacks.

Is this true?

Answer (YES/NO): YES